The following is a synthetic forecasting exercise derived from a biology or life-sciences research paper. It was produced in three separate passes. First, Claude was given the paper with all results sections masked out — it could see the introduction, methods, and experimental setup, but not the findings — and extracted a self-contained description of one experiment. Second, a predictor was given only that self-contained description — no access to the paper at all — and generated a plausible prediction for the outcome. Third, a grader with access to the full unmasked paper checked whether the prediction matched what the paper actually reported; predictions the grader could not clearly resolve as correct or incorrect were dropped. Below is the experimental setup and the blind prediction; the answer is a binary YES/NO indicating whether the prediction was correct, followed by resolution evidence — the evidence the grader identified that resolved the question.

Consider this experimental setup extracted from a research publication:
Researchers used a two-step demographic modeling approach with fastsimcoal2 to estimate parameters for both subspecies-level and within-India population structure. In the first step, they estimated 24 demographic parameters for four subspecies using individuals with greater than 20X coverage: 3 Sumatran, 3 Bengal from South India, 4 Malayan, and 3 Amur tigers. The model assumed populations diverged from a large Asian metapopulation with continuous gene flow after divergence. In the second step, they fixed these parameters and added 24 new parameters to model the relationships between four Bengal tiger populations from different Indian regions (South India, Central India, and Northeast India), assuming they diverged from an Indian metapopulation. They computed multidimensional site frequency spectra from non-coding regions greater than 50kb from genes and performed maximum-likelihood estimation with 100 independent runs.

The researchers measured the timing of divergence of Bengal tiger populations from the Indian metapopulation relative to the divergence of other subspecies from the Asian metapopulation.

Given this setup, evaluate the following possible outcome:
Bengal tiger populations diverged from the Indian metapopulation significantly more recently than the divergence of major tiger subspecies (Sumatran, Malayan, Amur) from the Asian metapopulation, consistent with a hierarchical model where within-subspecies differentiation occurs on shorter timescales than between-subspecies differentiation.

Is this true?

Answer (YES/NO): YES